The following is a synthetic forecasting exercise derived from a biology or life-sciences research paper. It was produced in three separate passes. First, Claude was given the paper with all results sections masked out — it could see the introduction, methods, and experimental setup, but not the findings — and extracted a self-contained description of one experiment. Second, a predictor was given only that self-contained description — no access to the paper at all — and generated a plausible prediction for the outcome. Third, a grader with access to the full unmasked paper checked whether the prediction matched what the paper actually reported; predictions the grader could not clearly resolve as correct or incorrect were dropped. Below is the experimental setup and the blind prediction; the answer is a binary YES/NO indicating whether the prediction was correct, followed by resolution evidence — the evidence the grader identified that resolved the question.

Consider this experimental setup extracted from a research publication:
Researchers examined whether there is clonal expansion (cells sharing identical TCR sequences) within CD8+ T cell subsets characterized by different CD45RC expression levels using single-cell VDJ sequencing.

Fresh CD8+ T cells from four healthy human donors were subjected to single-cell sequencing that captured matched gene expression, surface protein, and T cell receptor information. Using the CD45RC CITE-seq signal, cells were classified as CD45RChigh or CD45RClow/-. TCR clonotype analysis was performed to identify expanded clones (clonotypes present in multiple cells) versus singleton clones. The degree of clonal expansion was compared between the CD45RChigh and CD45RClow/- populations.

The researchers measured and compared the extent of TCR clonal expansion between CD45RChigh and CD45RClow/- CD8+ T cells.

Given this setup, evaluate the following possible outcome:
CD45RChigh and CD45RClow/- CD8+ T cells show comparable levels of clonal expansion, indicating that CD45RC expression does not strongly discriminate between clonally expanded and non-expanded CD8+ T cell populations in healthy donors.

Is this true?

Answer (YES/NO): NO